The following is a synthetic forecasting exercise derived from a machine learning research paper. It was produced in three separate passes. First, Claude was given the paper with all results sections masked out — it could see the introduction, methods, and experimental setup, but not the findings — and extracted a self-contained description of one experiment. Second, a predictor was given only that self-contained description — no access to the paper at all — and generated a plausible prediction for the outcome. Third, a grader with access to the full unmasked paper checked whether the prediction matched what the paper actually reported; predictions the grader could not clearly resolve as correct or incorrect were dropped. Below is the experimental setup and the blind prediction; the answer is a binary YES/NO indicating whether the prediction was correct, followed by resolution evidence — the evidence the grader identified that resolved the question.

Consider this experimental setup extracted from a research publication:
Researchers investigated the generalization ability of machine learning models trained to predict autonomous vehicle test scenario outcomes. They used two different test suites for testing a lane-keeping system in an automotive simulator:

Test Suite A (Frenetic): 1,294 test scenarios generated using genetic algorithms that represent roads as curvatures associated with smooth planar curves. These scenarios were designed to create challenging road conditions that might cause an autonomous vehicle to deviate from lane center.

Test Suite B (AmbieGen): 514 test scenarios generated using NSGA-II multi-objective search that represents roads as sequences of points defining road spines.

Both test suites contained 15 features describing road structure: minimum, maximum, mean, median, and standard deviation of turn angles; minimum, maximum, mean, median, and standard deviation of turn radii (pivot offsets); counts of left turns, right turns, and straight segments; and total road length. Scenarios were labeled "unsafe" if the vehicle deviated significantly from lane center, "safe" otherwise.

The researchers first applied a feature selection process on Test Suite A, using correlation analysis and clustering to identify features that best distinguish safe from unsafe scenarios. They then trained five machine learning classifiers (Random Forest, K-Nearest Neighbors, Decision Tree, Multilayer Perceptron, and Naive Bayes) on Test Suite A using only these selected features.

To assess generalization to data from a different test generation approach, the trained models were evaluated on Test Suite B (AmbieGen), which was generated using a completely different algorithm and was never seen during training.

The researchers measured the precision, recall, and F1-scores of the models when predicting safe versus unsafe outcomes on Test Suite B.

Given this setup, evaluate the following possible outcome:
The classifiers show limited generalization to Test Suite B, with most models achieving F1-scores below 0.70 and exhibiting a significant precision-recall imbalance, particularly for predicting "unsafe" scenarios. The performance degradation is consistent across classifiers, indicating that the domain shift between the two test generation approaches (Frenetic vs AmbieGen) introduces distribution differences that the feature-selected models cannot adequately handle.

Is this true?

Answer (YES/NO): NO